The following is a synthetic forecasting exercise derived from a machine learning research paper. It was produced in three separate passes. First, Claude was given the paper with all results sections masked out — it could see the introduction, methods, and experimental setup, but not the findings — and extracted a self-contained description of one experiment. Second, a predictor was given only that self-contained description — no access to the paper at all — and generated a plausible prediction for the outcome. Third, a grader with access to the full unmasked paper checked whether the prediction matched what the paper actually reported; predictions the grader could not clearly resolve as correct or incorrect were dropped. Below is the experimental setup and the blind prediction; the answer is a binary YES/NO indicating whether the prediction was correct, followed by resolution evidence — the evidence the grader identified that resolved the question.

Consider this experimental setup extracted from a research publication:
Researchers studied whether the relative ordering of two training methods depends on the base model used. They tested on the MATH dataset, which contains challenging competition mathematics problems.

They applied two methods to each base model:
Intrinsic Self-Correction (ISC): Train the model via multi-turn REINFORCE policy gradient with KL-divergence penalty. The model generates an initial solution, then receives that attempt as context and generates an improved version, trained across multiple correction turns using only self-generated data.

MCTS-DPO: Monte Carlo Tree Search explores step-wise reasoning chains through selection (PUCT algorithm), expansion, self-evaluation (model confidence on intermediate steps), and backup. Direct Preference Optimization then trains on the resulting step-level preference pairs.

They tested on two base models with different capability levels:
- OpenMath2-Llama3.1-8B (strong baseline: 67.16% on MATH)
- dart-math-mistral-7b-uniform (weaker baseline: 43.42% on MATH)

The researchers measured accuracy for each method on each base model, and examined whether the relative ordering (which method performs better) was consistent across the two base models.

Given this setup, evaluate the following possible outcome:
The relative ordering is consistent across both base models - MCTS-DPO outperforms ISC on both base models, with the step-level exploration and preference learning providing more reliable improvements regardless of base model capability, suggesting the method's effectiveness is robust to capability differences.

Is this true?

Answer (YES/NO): NO